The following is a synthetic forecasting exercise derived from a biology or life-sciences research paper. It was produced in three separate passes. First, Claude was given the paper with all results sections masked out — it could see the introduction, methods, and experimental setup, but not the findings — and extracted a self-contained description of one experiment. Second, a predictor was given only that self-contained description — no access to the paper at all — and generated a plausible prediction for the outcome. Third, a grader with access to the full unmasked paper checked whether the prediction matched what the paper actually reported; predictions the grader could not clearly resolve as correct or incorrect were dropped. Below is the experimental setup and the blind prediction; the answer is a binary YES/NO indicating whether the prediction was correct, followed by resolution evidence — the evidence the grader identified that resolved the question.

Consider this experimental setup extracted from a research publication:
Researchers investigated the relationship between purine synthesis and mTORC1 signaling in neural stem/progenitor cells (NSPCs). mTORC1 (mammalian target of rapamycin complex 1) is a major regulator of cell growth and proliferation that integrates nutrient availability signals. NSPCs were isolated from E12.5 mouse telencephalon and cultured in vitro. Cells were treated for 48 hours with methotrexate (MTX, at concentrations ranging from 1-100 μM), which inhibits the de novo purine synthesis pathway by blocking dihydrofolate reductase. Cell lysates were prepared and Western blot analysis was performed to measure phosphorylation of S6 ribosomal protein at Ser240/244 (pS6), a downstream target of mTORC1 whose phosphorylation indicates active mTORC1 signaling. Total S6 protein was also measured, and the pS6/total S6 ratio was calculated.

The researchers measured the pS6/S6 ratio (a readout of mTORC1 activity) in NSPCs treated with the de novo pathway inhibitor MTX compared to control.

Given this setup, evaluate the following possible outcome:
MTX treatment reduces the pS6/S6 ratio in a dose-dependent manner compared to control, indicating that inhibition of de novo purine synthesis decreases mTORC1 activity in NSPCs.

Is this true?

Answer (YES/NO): NO